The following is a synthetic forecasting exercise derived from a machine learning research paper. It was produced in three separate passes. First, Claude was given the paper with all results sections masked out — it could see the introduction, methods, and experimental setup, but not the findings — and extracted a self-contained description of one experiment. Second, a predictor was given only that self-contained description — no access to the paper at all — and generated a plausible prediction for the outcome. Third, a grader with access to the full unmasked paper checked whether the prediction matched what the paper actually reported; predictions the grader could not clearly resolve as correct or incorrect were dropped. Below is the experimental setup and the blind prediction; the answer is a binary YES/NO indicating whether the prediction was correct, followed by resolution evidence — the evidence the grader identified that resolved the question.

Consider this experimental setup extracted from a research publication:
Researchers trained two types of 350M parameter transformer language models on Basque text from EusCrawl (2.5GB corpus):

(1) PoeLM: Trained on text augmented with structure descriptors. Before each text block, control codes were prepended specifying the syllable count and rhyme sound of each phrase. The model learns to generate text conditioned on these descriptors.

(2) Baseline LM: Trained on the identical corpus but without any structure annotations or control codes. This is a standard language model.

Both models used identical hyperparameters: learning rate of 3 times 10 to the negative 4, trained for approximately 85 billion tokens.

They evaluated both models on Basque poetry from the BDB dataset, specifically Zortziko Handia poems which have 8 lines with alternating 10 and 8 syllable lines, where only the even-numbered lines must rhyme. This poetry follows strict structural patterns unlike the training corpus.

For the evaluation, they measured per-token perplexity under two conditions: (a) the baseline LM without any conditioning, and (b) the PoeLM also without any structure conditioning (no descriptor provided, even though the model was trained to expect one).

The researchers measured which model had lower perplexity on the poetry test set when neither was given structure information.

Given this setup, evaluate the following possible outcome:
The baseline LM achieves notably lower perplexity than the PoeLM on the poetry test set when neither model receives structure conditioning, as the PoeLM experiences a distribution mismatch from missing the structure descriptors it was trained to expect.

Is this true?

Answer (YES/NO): YES